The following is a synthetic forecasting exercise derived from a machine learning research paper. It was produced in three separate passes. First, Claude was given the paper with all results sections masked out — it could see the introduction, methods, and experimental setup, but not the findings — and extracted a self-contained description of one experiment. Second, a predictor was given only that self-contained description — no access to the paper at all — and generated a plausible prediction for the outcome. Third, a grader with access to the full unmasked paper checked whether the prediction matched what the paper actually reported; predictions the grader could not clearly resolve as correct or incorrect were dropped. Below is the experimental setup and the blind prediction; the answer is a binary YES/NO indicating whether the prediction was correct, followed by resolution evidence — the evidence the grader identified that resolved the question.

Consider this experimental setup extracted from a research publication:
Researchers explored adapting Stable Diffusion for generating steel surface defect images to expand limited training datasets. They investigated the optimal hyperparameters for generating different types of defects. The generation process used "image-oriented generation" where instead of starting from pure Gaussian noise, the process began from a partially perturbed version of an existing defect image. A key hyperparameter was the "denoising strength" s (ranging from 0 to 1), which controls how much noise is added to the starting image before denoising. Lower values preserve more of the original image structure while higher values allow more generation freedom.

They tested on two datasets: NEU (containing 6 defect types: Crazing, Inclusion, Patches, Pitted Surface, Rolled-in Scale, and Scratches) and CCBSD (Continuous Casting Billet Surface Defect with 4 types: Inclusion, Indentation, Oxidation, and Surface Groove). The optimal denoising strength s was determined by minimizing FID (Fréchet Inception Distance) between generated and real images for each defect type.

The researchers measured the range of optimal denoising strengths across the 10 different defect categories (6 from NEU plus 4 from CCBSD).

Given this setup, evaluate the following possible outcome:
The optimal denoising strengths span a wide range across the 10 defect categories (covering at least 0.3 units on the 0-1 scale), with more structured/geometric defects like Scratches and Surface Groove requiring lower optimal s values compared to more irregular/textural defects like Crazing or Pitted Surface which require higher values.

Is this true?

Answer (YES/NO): NO